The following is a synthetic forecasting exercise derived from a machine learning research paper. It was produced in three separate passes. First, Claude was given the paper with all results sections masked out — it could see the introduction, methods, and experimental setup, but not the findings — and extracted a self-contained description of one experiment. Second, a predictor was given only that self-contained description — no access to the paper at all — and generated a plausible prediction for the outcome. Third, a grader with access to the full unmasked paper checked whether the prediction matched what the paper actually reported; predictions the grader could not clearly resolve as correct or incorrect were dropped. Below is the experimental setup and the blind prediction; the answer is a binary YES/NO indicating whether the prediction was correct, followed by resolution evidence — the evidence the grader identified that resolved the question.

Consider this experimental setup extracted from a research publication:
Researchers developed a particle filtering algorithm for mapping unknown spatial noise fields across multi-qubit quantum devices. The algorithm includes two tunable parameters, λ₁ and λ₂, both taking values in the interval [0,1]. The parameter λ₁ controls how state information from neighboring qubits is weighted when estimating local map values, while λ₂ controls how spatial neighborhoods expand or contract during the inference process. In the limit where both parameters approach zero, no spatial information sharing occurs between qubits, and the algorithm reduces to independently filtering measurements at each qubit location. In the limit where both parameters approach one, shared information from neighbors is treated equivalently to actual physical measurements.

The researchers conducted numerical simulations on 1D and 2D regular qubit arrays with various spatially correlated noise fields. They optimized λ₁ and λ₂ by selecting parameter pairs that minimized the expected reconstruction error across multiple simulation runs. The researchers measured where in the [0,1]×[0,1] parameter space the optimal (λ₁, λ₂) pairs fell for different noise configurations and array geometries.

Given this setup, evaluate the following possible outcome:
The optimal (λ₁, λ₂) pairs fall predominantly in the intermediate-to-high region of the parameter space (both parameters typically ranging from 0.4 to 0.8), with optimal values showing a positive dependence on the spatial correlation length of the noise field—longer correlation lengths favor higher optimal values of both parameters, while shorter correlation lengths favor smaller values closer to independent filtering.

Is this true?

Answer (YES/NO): NO